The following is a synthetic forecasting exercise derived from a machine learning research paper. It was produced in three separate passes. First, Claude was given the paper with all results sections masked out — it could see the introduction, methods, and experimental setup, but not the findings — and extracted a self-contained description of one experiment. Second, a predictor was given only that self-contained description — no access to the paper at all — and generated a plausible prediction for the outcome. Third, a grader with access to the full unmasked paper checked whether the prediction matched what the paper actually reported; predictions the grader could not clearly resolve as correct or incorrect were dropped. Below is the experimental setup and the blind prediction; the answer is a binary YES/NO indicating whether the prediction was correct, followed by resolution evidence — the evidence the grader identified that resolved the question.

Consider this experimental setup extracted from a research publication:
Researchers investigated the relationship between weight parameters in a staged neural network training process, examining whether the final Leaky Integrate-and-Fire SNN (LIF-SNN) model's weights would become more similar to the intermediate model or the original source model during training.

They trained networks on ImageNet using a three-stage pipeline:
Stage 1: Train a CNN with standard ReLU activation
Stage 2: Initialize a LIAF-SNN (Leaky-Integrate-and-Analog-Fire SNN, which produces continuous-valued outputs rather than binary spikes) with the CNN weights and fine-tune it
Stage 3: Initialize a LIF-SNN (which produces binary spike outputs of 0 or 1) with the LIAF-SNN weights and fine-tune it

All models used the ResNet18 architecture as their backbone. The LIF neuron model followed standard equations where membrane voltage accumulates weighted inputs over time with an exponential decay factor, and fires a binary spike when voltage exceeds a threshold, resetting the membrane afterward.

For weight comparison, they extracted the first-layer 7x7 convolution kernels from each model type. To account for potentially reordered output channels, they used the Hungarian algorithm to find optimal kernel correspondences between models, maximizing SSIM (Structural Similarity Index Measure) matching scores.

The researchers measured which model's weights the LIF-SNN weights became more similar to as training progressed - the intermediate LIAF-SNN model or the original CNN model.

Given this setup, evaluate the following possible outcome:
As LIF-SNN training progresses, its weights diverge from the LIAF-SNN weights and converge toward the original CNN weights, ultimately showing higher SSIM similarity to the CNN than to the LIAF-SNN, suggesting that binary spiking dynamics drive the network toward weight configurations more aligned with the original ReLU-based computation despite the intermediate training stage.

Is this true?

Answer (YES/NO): NO